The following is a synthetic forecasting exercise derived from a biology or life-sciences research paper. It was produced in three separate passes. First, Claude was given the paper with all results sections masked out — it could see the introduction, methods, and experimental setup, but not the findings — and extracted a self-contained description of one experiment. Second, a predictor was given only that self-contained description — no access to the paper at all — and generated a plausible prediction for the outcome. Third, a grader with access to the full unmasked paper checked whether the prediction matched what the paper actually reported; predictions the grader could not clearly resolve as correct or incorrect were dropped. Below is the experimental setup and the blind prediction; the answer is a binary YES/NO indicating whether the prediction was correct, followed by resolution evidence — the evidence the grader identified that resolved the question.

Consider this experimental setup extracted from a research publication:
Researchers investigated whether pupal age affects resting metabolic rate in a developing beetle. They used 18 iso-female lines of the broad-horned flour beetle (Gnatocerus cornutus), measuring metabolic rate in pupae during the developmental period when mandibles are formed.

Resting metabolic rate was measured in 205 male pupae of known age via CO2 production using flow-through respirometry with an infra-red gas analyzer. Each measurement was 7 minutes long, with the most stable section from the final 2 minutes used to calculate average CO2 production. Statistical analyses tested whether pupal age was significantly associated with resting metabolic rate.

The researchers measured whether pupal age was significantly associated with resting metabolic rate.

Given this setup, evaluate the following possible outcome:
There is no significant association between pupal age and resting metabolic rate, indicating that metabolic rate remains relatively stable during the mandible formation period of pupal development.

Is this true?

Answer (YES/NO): NO